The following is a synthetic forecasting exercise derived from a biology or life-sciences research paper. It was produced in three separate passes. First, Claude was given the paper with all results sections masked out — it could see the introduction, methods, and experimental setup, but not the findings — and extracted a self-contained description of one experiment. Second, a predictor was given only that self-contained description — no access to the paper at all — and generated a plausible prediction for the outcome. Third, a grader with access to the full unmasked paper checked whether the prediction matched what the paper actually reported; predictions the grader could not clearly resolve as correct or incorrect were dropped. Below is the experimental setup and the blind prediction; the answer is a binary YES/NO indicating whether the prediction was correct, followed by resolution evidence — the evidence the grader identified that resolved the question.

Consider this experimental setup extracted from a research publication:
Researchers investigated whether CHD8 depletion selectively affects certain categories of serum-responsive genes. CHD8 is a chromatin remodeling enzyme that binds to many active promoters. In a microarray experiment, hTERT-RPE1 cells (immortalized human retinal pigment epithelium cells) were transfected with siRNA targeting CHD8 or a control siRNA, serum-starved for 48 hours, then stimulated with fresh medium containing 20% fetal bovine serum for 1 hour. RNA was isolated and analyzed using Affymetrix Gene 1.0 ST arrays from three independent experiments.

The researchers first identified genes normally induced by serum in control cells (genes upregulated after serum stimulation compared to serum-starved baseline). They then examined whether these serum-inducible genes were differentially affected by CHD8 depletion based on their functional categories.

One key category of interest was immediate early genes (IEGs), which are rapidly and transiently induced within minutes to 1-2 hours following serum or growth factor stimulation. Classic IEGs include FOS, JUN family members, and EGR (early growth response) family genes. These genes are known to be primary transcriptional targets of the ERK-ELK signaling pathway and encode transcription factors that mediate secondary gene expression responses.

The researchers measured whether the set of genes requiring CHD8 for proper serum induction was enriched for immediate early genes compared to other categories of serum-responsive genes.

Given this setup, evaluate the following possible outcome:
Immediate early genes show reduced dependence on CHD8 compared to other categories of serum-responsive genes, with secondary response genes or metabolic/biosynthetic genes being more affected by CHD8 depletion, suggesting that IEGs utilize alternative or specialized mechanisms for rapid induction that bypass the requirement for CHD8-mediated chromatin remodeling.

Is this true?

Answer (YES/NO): NO